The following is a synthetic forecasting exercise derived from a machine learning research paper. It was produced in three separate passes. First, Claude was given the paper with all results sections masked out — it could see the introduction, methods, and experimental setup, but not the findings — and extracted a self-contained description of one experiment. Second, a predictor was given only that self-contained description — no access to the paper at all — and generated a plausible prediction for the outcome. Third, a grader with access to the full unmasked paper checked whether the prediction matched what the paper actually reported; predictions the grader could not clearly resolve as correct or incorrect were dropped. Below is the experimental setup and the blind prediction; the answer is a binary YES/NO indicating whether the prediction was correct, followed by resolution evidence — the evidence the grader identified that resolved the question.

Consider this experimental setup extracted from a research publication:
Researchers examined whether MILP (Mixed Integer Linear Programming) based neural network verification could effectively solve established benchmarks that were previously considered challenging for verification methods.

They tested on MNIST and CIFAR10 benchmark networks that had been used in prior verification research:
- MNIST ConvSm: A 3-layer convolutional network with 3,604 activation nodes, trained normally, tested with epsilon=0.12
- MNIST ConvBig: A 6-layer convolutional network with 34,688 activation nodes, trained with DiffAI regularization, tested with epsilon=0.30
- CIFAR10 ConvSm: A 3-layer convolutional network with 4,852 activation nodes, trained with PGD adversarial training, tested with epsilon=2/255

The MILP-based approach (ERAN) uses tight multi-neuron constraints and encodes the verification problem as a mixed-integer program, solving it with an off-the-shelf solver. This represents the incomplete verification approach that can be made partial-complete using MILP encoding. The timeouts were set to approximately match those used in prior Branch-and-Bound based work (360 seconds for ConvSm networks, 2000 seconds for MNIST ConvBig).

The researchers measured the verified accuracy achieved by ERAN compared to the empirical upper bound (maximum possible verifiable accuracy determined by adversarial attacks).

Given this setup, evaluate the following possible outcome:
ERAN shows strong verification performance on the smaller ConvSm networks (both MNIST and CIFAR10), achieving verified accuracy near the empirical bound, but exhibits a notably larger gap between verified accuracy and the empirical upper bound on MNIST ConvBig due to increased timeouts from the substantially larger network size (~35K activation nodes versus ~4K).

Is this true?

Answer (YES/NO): NO